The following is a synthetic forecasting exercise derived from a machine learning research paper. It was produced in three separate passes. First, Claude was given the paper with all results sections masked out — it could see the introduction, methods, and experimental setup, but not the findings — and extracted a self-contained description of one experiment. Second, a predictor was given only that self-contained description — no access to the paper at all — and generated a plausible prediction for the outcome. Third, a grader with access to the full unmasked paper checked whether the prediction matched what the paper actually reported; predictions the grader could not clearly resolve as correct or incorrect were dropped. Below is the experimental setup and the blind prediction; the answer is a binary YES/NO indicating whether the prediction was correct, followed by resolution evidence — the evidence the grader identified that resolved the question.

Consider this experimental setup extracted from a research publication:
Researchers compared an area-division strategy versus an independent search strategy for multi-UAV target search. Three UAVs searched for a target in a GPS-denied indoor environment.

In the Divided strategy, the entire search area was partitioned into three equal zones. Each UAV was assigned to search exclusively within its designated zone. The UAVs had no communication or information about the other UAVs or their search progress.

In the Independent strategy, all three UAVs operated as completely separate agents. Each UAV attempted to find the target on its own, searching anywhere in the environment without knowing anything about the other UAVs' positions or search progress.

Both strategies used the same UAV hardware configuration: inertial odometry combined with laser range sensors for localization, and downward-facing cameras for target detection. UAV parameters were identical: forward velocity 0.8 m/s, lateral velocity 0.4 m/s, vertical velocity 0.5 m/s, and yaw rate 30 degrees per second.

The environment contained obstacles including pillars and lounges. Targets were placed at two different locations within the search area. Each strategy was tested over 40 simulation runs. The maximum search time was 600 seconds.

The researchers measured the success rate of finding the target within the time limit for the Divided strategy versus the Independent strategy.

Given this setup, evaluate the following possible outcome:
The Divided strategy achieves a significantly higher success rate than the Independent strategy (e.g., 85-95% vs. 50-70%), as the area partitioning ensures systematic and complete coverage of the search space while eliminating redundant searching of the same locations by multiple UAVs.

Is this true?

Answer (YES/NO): NO